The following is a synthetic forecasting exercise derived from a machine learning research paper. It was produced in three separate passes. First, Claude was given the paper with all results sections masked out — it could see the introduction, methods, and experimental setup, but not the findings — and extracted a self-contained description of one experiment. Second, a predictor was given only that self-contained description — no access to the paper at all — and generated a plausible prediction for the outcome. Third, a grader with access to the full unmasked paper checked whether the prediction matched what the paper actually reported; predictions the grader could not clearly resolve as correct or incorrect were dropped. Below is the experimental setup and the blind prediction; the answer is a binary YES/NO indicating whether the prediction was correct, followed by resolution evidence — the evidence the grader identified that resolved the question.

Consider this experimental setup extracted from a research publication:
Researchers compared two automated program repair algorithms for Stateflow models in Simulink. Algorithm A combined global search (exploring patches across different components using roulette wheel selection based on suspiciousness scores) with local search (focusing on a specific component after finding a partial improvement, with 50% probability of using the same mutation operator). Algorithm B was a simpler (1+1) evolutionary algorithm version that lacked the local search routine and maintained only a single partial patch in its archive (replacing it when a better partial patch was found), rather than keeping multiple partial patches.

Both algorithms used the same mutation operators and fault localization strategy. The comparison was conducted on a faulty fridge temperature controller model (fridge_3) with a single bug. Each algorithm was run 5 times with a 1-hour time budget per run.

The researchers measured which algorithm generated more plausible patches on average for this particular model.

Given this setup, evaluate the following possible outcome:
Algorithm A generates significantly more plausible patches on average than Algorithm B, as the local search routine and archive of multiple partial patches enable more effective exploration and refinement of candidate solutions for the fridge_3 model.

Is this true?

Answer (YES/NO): NO